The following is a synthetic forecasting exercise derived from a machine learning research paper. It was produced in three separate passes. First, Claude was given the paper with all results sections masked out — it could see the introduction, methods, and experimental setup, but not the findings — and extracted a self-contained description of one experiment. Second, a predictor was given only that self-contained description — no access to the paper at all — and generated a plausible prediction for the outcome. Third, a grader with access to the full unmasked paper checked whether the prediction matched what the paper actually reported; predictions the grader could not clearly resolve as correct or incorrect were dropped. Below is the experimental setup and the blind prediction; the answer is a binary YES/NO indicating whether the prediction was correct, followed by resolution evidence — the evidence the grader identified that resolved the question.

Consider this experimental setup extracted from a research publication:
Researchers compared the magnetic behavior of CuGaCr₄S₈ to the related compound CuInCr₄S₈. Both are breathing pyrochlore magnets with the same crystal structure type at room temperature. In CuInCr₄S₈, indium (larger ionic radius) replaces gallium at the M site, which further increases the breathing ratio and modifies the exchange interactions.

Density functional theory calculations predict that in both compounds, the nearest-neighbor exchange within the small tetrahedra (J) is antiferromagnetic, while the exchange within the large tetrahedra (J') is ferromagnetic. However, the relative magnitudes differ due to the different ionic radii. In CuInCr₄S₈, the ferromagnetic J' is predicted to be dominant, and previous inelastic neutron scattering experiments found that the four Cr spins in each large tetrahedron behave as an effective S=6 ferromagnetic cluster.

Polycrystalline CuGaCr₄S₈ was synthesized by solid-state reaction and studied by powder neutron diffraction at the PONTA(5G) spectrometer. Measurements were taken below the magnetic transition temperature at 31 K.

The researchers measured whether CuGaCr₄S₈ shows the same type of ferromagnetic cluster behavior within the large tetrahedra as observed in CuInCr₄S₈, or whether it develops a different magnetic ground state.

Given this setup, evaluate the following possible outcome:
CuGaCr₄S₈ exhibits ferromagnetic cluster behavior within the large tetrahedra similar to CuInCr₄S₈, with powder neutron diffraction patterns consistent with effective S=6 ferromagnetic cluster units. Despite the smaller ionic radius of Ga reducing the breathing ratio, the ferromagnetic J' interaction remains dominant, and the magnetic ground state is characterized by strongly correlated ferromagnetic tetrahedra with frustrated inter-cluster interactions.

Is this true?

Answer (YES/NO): NO